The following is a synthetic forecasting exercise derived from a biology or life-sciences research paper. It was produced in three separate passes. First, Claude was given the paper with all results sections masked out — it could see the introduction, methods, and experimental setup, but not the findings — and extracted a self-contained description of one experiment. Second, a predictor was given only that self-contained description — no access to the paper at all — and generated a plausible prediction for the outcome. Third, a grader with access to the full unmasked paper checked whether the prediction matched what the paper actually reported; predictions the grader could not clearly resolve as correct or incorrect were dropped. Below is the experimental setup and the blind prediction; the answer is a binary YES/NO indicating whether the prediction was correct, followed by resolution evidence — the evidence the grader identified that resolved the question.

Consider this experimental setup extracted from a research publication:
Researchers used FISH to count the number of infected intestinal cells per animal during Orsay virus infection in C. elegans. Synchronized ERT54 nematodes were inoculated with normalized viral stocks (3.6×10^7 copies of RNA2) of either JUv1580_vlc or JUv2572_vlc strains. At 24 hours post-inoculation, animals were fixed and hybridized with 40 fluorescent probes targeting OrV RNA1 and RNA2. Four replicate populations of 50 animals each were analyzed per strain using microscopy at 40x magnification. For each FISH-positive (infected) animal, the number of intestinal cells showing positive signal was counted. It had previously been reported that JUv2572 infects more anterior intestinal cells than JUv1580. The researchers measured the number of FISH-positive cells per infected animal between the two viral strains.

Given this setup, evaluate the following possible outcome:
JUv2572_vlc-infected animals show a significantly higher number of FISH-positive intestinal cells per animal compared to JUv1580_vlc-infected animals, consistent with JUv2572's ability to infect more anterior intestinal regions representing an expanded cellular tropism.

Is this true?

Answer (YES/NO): NO